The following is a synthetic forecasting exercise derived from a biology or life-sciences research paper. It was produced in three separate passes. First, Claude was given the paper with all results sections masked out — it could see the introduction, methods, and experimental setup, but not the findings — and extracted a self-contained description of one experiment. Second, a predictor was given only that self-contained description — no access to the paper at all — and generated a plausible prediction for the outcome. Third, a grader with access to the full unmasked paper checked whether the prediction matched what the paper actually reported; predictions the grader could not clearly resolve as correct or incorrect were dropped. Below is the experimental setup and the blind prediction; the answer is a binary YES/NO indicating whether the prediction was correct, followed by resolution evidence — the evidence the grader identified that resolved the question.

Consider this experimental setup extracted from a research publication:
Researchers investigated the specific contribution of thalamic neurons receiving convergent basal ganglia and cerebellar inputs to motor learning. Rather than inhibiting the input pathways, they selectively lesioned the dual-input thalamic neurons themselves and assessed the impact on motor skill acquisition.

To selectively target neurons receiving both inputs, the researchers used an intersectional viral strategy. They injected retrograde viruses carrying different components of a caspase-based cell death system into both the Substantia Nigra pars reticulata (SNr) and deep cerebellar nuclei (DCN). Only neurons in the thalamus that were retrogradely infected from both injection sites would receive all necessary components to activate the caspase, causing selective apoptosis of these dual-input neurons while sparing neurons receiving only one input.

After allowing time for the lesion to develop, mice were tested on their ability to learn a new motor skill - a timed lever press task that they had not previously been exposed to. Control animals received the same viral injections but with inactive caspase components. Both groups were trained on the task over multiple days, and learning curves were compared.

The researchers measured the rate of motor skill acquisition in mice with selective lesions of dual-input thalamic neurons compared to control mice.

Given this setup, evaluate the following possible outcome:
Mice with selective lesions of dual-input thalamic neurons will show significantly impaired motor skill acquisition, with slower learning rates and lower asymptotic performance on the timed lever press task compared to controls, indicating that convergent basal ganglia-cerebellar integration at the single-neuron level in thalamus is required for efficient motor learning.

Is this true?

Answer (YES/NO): YES